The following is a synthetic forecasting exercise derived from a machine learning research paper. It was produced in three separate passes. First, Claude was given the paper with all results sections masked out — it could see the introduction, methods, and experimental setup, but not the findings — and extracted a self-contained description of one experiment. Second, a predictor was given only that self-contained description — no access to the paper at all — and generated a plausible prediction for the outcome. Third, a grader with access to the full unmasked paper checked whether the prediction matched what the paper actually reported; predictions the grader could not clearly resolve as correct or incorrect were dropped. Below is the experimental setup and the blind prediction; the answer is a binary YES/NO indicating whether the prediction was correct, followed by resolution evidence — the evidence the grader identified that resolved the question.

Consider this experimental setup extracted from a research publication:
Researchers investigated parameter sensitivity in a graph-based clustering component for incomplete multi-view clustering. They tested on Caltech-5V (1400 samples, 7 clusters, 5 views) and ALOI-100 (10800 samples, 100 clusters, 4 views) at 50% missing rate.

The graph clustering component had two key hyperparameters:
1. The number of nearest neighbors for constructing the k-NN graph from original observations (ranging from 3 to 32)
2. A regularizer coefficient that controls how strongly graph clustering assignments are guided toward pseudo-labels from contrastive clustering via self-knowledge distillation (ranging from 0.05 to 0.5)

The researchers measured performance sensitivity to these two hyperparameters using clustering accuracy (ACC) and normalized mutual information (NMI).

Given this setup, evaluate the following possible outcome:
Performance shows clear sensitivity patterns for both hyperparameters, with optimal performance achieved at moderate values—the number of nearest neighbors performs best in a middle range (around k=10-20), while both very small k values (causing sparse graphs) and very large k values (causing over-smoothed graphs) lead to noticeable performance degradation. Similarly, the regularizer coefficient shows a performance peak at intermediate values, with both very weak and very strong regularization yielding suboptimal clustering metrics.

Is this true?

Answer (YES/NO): NO